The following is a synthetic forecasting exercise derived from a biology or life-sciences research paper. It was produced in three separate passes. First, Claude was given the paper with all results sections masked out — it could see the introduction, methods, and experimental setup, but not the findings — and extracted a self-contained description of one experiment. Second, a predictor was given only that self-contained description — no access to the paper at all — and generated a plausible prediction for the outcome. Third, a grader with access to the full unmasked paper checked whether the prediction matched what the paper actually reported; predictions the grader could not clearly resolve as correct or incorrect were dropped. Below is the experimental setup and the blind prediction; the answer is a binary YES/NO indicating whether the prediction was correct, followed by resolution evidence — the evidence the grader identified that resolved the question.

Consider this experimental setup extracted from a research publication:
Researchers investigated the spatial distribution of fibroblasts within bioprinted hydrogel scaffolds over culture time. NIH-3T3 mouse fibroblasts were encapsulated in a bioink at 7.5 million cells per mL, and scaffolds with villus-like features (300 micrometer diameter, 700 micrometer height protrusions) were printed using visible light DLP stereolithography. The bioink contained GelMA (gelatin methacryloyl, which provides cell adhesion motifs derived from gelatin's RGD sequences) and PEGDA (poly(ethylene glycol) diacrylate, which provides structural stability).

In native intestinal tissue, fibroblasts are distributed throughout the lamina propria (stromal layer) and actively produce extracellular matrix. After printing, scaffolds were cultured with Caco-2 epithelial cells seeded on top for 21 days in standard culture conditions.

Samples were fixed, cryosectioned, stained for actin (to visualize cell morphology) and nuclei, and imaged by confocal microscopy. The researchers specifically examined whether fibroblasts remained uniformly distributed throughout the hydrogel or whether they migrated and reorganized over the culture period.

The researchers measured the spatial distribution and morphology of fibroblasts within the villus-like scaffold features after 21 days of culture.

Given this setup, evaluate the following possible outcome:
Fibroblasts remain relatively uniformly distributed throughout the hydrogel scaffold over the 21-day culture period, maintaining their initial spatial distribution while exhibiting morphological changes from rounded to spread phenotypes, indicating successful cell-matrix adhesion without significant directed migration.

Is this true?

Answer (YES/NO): NO